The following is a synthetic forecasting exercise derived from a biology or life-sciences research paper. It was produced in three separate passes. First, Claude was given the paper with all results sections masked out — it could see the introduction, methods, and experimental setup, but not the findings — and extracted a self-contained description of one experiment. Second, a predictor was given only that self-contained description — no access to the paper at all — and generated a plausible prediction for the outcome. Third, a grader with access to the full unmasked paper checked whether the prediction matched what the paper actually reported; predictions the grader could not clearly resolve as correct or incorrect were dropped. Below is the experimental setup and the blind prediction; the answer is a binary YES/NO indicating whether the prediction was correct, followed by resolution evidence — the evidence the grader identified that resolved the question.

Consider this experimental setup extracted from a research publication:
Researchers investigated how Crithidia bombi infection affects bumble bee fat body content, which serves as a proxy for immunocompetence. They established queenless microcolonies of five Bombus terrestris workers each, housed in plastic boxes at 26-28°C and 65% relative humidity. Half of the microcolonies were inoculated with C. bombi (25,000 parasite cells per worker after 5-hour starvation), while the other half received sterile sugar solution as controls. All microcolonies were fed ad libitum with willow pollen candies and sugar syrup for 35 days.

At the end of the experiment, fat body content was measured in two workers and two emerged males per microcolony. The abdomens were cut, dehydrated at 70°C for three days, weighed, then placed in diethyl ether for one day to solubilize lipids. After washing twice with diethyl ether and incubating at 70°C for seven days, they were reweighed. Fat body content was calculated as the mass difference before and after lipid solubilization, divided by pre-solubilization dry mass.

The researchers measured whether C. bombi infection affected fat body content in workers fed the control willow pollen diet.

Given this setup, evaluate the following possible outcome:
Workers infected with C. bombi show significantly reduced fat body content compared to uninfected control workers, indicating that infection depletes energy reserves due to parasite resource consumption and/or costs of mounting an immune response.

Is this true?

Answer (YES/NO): NO